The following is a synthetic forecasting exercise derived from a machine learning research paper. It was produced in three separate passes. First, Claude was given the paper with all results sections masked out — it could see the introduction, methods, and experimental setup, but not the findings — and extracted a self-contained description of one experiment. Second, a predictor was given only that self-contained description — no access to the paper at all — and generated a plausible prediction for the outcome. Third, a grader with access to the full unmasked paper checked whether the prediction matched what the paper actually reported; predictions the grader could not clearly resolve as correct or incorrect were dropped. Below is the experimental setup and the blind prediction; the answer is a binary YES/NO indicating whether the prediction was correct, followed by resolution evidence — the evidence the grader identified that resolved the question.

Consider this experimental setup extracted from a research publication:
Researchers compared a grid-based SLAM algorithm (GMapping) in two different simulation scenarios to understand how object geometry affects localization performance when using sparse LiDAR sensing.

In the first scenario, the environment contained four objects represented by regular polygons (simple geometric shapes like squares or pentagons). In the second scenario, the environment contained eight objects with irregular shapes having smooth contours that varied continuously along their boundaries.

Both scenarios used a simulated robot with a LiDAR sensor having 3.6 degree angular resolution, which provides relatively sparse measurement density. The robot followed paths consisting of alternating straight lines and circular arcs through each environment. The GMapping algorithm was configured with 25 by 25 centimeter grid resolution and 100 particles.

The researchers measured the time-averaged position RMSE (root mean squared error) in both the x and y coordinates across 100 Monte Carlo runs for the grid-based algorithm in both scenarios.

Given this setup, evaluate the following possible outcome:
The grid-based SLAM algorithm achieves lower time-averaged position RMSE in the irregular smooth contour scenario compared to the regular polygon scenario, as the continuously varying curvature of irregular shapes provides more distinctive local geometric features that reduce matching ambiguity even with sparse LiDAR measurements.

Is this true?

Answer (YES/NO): YES